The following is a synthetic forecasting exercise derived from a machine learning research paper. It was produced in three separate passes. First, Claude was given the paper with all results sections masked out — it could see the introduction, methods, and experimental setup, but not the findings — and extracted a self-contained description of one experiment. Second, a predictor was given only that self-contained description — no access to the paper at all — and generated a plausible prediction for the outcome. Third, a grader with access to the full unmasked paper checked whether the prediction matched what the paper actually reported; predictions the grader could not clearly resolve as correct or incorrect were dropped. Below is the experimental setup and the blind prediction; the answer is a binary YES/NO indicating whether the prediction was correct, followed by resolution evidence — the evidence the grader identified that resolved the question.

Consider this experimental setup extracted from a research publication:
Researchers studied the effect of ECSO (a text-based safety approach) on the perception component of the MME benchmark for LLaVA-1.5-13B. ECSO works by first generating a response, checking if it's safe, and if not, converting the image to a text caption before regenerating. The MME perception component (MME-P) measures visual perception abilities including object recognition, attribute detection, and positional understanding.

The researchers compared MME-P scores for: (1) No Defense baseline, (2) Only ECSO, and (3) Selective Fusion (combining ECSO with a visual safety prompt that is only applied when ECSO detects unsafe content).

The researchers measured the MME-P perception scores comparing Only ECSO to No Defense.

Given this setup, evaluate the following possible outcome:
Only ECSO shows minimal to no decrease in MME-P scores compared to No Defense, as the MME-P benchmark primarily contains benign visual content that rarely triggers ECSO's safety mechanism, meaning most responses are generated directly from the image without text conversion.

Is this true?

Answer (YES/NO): NO